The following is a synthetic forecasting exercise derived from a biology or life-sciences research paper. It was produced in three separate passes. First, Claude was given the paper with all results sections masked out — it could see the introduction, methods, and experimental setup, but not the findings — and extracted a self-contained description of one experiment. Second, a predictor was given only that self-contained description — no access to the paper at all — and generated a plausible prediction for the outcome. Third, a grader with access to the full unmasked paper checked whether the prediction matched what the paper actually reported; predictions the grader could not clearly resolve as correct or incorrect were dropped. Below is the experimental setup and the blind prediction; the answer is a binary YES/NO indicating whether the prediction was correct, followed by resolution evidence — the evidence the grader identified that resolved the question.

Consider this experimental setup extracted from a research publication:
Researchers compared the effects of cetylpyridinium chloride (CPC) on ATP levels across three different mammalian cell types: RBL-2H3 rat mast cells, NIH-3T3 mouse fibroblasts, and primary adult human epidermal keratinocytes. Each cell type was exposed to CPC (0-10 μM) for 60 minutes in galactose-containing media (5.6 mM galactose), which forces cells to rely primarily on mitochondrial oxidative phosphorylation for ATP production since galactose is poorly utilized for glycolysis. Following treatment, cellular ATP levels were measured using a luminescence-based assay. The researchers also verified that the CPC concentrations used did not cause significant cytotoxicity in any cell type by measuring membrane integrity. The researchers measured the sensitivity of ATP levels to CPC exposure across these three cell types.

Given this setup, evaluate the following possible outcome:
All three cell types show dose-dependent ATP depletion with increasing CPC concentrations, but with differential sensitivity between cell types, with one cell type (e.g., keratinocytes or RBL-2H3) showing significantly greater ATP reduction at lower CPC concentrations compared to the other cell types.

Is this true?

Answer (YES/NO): YES